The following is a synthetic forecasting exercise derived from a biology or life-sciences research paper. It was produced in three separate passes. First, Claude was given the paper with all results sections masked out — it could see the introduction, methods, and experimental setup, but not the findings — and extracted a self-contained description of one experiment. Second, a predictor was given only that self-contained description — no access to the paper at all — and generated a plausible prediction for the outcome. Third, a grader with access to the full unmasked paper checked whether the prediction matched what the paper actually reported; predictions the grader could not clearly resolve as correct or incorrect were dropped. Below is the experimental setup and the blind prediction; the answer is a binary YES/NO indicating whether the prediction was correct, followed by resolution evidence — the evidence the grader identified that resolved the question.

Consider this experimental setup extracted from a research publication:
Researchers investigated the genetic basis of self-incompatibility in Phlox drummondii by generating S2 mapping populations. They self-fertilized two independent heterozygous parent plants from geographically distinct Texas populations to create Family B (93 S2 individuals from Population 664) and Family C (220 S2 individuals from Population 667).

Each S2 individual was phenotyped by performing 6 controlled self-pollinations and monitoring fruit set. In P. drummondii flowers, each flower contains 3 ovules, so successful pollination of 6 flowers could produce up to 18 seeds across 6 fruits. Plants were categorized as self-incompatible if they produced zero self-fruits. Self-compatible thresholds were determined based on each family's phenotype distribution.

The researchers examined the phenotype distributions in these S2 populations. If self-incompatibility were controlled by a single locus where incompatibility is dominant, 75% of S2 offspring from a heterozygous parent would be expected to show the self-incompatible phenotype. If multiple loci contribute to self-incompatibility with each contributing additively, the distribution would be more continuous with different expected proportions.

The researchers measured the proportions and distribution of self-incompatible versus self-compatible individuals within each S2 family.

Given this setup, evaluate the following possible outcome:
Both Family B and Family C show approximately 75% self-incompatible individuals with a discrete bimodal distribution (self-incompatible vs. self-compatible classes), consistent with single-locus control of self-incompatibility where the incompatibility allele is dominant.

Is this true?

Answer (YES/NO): NO